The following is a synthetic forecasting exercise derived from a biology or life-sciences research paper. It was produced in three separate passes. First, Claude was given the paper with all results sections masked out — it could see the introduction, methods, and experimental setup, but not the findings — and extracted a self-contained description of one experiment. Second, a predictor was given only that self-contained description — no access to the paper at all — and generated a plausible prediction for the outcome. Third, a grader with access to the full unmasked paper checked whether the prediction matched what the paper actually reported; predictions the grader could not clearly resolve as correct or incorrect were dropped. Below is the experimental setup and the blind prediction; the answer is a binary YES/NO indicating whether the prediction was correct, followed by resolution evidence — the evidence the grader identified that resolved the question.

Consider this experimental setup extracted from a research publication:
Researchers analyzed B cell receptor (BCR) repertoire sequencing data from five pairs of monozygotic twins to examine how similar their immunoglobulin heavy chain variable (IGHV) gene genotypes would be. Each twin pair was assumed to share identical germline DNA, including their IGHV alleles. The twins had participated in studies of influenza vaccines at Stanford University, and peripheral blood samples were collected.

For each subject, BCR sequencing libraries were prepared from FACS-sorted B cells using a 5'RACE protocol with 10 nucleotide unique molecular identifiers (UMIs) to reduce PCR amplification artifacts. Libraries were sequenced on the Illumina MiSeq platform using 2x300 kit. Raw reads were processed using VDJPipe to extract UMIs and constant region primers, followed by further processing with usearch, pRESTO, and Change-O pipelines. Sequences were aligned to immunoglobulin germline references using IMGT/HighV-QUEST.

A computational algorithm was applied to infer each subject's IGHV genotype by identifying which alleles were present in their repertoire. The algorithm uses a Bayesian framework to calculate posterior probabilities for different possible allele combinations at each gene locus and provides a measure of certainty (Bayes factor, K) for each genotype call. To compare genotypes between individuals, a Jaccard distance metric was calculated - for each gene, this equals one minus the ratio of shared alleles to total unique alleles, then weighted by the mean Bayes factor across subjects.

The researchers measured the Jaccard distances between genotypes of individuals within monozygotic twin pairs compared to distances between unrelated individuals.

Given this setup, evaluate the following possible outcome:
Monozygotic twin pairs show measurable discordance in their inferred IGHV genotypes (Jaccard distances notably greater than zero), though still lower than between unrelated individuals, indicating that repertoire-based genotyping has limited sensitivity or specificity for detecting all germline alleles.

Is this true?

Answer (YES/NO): YES